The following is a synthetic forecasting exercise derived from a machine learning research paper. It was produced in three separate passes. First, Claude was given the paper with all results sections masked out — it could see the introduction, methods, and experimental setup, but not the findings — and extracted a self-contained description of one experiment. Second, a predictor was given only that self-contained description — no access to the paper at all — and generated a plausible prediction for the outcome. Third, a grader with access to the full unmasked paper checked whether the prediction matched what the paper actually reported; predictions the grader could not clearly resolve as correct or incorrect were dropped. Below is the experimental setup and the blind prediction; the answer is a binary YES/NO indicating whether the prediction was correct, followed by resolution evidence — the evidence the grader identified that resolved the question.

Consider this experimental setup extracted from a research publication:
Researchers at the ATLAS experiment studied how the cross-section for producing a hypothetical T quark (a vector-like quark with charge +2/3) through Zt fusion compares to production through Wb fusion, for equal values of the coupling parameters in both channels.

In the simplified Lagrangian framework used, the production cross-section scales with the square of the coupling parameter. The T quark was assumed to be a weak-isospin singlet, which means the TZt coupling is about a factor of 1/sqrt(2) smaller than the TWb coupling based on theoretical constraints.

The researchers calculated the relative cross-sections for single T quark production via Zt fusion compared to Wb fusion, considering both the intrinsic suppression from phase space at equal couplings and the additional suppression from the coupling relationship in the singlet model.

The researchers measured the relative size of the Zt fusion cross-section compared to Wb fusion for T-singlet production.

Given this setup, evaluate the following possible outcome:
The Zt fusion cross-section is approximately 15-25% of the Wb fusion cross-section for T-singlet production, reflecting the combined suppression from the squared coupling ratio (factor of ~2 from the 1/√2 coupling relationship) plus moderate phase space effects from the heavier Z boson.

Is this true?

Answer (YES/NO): NO